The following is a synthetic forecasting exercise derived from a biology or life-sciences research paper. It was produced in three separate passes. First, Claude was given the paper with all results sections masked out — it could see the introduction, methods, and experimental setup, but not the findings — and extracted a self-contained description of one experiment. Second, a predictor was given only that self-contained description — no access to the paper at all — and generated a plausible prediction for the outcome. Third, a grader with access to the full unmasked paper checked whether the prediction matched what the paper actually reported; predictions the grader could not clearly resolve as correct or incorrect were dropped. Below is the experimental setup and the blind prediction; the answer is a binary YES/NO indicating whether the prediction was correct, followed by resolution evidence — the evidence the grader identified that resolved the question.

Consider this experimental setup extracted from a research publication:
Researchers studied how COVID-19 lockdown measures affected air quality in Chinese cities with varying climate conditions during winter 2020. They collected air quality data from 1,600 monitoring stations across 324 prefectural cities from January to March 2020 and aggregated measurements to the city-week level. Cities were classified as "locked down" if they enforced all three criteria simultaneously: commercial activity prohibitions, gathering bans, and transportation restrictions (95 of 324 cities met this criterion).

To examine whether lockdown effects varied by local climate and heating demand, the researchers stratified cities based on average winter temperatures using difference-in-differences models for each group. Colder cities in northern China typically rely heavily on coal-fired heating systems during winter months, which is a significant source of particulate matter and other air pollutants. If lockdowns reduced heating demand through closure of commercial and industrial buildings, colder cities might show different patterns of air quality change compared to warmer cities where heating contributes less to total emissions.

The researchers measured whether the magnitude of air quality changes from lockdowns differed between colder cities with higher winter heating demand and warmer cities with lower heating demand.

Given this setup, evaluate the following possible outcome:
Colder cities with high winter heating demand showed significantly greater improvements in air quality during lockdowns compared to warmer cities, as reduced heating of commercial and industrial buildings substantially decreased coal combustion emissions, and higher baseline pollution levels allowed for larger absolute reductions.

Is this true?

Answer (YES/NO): YES